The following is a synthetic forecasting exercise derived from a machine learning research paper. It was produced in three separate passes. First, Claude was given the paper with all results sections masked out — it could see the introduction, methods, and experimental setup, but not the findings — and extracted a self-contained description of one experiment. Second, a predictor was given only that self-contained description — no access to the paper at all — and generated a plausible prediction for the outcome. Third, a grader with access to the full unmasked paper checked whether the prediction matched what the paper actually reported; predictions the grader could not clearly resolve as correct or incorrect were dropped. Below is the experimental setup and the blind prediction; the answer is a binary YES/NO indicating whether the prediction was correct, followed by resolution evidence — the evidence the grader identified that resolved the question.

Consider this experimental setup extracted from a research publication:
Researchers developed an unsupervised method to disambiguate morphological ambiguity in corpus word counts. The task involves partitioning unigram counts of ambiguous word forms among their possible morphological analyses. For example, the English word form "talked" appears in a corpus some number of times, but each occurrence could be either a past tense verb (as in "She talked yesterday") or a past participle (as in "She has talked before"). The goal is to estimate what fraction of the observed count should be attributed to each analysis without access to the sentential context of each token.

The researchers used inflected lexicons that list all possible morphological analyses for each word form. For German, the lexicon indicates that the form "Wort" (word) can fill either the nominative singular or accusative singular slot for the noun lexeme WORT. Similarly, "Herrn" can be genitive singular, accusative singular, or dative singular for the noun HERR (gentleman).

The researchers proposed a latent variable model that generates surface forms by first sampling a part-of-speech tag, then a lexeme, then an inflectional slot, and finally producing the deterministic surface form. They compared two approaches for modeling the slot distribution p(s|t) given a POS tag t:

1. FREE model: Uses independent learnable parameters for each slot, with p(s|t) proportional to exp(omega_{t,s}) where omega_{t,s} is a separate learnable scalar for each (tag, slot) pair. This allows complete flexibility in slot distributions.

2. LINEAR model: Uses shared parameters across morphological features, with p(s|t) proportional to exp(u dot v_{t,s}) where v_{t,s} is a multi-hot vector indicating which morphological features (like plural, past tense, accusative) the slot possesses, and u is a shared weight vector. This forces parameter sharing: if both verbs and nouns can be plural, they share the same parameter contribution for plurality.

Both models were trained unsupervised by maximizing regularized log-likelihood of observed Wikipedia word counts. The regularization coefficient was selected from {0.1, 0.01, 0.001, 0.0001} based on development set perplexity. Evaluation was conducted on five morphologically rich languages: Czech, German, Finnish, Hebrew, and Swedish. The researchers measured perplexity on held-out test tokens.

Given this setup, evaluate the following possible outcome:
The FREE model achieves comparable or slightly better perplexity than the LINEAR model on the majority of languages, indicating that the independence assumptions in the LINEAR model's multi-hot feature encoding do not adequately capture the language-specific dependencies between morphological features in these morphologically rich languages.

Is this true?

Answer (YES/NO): NO